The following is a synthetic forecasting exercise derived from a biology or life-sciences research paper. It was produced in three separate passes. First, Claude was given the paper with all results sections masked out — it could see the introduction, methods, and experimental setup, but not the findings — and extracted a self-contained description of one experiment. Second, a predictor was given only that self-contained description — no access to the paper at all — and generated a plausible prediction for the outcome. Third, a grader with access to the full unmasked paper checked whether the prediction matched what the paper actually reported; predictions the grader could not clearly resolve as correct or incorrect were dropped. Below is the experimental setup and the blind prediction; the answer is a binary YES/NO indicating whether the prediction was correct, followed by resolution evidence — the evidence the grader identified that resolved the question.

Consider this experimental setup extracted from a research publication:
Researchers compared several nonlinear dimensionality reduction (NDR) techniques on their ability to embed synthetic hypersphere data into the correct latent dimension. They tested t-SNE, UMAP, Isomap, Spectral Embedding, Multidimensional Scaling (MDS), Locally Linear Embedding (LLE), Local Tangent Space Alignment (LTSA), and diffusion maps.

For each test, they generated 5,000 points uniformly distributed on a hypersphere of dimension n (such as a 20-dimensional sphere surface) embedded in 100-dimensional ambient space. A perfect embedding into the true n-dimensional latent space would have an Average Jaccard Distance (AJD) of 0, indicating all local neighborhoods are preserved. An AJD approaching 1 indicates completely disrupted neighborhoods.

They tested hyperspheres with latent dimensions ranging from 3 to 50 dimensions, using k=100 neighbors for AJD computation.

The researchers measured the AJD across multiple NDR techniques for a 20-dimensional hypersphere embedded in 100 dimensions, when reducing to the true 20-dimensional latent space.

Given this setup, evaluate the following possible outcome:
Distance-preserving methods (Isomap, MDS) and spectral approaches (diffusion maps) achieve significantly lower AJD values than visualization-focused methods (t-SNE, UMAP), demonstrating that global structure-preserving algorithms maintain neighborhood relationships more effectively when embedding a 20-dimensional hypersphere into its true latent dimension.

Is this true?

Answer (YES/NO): NO